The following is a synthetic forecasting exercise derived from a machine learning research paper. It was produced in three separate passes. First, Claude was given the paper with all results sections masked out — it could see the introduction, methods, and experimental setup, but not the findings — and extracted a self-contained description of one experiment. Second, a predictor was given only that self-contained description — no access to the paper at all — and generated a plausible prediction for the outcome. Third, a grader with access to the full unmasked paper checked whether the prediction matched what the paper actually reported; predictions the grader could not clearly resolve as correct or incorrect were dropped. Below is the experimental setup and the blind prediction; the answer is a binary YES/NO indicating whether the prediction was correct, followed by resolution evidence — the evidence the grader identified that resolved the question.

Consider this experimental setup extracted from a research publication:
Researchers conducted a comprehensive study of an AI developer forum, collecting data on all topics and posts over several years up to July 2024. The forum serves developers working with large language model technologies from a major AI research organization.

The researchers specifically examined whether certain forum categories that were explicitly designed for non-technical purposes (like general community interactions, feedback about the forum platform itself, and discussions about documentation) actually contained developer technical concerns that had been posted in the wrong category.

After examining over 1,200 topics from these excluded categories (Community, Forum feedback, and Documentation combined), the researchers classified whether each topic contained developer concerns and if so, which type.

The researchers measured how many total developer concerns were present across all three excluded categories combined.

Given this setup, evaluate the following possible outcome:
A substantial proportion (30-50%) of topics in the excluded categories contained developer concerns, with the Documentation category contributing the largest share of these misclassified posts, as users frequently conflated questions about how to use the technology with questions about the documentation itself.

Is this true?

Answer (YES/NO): NO